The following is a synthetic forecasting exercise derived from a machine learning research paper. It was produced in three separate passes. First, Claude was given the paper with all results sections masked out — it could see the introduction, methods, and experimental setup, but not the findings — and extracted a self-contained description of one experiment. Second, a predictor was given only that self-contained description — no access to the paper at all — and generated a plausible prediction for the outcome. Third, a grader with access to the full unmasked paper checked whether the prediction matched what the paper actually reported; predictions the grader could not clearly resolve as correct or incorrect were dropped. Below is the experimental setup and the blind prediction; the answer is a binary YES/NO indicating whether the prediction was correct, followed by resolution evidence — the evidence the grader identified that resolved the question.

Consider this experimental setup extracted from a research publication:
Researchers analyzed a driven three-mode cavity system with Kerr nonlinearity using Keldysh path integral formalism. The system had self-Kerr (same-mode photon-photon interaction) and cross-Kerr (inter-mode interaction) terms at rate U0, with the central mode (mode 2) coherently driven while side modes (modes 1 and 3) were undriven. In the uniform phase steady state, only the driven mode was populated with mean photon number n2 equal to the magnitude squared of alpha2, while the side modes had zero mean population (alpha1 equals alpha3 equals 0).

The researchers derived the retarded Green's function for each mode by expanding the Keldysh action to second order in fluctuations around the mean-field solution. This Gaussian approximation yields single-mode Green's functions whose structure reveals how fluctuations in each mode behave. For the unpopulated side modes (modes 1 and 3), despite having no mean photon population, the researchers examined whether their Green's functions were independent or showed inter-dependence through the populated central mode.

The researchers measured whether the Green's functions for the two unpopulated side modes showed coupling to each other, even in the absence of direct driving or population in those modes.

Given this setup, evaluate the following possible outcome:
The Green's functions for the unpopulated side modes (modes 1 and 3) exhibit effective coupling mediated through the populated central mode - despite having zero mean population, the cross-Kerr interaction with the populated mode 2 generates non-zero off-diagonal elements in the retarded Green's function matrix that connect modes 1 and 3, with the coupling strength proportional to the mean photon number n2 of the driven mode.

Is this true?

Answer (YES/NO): YES